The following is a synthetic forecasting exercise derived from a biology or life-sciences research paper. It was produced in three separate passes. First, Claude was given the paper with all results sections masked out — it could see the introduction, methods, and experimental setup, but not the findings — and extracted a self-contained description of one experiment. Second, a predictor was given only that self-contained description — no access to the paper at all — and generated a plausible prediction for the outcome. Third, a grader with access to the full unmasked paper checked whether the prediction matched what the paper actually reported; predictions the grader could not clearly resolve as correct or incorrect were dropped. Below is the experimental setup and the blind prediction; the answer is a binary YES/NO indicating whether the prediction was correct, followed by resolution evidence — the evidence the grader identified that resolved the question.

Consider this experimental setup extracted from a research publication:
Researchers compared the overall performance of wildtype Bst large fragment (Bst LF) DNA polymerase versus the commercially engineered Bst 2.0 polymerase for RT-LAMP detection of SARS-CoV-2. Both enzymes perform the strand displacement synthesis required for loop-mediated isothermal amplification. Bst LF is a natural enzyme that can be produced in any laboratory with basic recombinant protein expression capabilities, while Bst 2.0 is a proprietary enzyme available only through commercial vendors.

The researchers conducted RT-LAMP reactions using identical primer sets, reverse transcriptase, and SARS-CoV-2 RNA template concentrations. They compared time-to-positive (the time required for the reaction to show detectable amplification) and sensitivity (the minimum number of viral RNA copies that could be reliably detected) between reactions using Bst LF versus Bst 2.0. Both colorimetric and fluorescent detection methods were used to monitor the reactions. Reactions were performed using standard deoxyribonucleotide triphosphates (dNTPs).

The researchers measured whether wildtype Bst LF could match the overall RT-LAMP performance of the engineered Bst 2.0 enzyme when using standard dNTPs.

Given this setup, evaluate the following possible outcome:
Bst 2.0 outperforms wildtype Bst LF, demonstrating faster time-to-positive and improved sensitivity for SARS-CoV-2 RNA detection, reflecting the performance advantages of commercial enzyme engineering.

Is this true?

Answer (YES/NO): NO